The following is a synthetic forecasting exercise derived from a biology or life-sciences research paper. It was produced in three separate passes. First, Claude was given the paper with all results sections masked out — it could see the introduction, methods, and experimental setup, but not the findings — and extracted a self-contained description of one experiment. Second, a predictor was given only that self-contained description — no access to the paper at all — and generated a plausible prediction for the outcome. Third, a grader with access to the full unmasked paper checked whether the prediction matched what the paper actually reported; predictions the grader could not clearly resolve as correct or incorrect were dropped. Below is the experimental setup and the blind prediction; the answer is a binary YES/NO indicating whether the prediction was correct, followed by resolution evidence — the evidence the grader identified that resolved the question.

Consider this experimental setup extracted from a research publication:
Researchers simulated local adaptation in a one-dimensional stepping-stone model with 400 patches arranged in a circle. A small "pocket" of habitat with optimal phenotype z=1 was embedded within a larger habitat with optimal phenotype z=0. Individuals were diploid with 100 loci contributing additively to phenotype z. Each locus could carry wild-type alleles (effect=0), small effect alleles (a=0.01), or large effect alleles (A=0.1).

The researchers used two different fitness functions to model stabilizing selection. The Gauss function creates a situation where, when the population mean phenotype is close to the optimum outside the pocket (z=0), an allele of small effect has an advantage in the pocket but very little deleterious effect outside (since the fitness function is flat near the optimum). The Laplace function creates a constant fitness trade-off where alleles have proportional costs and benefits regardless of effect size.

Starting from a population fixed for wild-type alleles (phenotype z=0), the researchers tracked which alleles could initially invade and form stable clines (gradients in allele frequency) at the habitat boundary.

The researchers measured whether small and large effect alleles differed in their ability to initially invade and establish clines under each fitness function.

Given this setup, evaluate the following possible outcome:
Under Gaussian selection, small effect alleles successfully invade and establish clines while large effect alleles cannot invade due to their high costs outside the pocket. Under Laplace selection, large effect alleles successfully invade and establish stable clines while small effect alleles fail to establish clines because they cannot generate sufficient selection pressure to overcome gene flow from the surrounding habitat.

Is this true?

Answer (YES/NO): NO